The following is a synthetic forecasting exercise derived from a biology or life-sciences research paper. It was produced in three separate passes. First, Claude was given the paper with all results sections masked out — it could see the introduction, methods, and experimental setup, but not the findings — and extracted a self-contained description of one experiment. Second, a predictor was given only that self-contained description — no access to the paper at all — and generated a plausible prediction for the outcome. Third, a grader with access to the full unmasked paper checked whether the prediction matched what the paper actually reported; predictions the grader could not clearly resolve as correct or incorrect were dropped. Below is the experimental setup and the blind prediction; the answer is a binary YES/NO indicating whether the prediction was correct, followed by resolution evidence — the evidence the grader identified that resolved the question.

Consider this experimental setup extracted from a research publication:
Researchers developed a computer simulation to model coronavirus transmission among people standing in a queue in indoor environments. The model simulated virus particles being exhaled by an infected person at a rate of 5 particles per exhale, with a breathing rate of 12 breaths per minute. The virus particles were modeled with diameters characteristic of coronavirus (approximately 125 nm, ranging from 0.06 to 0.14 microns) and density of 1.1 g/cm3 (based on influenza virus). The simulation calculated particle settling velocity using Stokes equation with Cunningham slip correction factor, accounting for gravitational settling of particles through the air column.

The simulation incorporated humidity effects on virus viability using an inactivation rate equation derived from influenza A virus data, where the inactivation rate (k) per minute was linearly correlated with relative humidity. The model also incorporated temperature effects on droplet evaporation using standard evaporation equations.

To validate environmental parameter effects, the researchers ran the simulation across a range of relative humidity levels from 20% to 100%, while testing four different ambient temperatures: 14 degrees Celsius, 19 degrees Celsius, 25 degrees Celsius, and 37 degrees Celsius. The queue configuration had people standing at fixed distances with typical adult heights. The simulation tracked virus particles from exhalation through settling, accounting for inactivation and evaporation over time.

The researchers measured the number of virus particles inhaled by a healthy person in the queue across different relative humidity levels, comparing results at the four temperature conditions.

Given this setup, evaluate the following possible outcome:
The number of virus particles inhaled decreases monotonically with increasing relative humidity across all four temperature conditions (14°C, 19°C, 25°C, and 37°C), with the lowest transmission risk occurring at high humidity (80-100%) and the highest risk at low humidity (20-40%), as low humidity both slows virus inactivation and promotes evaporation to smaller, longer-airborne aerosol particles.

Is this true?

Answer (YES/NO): NO